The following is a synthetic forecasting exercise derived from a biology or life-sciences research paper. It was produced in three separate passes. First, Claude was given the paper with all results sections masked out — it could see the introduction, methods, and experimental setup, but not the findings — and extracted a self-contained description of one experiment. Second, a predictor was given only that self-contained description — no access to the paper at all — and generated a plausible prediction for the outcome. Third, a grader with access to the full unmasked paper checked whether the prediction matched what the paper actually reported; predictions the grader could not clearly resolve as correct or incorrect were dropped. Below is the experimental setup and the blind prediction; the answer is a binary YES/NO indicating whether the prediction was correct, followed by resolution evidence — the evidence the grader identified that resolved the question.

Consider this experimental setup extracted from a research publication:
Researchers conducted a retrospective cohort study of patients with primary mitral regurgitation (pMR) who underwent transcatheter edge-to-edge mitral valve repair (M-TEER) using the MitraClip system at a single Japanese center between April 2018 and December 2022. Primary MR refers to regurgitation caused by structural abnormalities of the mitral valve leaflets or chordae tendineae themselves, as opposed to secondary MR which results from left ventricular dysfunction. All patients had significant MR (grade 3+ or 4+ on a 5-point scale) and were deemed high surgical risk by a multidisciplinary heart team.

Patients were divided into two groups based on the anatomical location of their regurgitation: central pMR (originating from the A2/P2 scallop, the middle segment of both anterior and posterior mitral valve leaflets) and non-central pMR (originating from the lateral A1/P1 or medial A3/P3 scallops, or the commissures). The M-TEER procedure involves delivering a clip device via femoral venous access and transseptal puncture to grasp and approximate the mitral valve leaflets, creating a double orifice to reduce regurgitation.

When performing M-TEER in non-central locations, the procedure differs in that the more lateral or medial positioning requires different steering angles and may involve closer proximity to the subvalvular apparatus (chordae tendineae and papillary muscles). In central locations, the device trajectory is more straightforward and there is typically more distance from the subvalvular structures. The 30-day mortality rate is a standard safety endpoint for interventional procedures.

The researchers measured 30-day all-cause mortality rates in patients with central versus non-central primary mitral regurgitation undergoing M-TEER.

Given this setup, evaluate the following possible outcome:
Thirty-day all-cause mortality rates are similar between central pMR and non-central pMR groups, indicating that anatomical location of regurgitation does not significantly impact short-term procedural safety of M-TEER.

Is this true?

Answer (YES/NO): YES